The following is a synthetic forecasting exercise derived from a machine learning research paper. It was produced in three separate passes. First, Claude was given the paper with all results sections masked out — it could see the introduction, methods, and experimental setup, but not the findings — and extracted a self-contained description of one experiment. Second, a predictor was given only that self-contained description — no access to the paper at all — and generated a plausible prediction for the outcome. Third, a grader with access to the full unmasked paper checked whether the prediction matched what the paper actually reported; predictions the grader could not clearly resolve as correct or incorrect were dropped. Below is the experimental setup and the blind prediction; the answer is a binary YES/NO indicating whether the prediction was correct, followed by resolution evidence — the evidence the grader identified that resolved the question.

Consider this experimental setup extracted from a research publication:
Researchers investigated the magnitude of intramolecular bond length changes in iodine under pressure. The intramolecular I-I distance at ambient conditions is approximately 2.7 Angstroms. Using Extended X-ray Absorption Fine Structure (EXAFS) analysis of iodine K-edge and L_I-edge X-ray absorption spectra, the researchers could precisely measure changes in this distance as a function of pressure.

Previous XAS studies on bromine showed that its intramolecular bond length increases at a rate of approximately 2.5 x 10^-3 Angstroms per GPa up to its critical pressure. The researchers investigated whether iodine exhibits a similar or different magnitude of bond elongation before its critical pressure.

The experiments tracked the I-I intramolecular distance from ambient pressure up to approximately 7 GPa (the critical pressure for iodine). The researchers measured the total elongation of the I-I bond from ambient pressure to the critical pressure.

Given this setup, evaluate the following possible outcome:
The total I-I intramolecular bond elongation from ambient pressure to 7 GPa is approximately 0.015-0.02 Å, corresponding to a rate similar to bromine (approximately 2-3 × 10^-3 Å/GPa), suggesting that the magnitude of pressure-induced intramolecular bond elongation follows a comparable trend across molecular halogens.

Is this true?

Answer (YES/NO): NO